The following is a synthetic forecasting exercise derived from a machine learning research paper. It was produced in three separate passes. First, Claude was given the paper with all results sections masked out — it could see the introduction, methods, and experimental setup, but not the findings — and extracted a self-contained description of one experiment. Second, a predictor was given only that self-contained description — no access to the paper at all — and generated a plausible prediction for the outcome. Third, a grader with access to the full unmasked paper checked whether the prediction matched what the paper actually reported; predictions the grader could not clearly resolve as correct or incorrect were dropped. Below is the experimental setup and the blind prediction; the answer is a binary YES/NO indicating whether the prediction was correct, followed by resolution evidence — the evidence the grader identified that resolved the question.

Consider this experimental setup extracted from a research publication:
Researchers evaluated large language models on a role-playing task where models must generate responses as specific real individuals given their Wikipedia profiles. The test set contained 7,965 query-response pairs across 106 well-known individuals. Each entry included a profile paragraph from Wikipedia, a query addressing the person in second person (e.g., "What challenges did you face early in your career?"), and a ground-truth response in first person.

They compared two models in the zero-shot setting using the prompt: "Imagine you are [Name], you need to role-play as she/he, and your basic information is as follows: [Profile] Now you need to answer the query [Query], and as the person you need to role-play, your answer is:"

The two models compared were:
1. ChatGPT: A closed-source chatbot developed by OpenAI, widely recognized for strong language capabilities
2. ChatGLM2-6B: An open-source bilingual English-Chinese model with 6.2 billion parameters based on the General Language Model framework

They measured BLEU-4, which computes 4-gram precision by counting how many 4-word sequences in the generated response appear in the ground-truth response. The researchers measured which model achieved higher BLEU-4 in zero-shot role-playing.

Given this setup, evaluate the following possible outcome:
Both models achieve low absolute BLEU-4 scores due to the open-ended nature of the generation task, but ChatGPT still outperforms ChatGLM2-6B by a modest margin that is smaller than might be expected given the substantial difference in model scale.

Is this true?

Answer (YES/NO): NO